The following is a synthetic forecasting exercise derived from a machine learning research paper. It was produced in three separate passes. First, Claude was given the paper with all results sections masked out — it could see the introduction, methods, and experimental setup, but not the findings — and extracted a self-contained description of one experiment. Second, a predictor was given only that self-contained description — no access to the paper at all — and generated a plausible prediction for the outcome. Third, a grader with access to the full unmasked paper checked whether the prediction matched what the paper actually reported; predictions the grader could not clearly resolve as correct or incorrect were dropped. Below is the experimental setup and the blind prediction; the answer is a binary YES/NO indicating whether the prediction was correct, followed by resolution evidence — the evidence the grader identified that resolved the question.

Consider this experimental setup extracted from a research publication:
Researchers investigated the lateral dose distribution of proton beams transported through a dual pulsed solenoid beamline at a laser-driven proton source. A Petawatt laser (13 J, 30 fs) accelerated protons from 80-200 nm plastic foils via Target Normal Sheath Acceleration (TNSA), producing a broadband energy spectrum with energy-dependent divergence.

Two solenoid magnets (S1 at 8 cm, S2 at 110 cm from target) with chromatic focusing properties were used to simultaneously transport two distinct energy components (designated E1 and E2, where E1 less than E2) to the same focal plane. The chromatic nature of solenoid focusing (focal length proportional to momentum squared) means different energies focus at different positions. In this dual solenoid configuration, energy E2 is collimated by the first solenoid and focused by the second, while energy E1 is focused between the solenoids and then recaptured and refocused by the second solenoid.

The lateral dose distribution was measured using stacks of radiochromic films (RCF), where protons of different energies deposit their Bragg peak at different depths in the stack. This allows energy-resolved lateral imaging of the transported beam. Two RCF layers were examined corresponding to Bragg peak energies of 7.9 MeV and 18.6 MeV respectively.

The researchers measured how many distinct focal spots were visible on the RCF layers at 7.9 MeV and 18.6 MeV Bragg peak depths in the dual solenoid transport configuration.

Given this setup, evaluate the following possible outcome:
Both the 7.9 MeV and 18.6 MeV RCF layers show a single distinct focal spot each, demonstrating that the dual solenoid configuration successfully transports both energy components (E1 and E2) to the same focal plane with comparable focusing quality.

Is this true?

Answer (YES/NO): NO